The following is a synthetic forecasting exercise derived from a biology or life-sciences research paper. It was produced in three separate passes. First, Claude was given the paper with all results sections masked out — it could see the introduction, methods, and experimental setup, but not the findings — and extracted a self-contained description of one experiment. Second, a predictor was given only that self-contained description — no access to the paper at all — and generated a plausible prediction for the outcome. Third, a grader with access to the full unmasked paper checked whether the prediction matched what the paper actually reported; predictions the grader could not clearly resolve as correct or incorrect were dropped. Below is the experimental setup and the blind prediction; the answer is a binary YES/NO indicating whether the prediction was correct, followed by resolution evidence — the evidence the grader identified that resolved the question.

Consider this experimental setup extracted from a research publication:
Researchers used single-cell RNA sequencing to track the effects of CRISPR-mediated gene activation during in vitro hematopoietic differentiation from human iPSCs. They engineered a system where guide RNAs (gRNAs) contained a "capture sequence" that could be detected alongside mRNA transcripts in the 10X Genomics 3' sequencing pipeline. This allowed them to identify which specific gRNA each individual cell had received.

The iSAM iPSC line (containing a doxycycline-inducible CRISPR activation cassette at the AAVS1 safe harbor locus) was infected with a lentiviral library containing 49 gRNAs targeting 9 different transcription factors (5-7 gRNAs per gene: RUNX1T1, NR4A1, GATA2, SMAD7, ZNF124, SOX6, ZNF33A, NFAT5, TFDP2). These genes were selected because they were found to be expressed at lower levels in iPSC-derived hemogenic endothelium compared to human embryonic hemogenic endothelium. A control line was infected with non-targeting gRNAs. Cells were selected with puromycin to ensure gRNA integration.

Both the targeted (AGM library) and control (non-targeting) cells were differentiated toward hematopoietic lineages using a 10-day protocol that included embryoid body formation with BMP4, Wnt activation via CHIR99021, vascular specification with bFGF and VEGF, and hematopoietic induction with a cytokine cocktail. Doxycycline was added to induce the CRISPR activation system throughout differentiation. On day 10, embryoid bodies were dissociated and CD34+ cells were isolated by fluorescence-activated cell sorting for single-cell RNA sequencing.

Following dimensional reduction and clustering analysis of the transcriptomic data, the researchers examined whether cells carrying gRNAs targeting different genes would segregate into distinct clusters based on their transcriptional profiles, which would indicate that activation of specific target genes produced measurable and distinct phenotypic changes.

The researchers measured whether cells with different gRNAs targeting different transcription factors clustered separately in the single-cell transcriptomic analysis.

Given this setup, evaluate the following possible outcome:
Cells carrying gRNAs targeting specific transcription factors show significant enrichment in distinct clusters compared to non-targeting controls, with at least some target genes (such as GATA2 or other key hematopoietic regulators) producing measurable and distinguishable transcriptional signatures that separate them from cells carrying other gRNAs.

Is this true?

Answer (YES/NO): NO